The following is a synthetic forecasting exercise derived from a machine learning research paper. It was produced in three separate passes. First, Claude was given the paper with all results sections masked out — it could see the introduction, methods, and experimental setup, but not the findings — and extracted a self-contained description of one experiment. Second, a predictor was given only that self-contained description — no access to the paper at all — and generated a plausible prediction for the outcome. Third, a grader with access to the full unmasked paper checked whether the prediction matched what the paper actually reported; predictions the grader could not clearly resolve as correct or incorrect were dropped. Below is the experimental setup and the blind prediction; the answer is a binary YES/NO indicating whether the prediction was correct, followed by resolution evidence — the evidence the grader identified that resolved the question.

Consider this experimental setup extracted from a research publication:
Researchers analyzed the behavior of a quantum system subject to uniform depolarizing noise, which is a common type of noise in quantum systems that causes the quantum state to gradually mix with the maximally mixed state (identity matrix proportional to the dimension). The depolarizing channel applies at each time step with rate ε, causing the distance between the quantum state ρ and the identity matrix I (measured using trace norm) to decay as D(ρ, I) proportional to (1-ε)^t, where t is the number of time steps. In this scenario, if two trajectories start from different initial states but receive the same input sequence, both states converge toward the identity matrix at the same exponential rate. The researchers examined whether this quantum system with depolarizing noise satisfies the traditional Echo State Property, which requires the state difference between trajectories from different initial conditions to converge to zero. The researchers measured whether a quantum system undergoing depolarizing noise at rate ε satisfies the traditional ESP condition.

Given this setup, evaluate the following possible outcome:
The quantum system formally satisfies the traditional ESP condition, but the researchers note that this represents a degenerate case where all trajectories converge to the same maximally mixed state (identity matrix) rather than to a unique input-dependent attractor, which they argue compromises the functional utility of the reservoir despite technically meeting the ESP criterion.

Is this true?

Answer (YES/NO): YES